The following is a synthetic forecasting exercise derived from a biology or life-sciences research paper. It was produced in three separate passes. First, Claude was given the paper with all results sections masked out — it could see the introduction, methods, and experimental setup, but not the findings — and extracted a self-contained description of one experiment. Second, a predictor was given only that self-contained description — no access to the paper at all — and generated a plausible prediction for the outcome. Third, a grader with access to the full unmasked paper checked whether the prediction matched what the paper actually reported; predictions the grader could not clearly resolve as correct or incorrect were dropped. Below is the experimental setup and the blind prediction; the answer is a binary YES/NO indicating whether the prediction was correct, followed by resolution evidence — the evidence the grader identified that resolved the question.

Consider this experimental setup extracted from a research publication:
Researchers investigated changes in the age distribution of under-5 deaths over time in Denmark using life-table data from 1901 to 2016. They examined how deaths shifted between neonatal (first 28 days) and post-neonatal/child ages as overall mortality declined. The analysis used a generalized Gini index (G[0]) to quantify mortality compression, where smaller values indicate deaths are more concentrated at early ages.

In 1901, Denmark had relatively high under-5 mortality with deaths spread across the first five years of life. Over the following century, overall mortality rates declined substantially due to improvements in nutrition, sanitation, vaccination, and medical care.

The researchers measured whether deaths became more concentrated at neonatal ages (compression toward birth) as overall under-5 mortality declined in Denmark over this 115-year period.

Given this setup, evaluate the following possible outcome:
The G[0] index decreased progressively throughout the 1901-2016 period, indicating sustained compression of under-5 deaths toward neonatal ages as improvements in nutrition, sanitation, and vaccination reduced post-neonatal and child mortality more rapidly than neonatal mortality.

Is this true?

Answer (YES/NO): YES